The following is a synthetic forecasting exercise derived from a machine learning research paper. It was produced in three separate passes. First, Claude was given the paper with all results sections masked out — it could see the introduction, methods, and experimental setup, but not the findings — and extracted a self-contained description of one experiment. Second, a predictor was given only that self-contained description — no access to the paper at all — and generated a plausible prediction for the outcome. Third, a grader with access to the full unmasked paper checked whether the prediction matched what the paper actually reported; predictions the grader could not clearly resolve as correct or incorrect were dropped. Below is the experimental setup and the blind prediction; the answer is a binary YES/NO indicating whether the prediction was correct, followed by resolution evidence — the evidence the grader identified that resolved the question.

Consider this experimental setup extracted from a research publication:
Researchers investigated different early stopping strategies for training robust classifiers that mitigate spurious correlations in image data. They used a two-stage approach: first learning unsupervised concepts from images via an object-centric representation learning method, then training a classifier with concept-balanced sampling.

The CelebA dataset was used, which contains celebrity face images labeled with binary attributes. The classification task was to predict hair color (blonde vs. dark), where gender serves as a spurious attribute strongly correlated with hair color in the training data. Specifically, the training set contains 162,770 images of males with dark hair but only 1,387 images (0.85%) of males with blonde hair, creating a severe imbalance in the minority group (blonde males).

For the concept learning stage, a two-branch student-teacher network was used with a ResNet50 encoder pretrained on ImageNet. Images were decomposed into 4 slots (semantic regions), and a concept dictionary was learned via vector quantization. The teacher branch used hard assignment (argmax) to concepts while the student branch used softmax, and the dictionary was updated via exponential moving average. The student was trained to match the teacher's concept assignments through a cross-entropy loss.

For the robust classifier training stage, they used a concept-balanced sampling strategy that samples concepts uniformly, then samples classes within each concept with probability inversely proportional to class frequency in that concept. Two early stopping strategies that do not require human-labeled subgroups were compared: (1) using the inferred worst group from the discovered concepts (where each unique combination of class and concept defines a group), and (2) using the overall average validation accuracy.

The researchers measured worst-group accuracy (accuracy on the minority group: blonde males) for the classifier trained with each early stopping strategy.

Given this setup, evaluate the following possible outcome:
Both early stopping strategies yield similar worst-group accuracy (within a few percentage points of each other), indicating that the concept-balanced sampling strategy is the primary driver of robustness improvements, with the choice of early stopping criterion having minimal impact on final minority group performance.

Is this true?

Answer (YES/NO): NO